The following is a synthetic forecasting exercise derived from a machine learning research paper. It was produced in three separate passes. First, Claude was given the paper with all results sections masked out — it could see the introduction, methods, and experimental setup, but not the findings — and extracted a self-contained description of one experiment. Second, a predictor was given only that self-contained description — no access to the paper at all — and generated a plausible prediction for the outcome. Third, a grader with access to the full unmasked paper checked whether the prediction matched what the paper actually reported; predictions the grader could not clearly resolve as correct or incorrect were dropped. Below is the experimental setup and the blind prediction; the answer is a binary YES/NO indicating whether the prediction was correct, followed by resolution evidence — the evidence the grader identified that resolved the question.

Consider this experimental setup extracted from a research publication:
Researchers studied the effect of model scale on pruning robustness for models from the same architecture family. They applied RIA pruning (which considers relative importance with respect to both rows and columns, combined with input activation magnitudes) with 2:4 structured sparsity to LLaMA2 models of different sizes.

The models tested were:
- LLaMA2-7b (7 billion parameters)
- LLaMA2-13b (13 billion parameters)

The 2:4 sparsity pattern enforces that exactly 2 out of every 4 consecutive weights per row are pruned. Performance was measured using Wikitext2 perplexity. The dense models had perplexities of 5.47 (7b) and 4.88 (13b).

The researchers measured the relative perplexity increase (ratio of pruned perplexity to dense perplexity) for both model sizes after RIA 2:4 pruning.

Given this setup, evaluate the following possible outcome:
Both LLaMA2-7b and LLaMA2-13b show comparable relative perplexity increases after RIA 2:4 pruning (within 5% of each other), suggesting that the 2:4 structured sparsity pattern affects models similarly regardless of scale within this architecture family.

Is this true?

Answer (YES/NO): NO